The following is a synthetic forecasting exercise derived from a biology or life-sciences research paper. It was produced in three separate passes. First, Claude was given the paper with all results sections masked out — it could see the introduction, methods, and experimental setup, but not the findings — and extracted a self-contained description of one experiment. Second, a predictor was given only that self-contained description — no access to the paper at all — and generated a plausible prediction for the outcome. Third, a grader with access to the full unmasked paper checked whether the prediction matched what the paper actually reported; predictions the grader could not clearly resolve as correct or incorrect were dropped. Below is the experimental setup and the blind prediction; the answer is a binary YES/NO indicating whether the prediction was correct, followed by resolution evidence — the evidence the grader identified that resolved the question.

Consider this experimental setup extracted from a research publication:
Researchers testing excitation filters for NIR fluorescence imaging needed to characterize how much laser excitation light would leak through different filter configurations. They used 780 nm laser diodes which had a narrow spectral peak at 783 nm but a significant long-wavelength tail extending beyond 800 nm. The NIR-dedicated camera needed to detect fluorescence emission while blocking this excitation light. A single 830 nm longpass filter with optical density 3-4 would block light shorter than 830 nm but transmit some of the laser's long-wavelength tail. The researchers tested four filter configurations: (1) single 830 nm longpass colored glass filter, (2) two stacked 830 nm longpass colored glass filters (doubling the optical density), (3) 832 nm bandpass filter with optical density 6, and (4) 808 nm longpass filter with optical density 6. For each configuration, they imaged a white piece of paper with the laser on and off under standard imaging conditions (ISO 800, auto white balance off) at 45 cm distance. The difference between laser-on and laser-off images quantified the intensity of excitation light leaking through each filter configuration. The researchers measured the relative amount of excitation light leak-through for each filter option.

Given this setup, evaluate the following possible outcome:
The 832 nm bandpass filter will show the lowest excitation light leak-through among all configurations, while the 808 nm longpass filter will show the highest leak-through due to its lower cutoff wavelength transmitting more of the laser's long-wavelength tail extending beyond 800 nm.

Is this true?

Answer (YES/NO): NO